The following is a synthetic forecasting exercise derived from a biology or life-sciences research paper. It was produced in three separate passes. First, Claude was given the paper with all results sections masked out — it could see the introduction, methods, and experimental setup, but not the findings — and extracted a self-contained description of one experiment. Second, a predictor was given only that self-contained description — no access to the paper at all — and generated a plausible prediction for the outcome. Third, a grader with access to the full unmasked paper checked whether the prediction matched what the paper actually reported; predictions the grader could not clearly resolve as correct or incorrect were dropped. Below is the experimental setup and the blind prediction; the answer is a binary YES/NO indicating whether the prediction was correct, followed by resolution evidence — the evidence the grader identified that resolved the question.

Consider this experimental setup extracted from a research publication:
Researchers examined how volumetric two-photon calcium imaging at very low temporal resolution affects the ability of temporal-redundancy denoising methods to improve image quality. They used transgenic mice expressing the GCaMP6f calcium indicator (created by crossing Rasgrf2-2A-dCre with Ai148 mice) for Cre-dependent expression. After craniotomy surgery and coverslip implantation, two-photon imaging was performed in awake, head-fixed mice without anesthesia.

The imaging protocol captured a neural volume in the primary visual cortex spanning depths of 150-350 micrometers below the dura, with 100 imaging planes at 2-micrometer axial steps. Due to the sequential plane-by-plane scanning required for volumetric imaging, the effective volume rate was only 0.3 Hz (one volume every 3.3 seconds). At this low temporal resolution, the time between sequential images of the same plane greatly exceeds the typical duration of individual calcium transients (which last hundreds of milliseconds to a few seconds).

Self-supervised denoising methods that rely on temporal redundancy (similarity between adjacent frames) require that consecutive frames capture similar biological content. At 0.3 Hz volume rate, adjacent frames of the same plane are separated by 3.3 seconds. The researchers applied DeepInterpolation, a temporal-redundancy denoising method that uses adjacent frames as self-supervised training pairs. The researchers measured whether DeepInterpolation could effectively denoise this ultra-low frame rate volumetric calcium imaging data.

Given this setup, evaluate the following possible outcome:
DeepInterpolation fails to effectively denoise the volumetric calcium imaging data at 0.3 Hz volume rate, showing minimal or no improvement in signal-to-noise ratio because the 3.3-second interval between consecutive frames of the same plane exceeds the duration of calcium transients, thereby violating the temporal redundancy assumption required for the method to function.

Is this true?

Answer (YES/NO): YES